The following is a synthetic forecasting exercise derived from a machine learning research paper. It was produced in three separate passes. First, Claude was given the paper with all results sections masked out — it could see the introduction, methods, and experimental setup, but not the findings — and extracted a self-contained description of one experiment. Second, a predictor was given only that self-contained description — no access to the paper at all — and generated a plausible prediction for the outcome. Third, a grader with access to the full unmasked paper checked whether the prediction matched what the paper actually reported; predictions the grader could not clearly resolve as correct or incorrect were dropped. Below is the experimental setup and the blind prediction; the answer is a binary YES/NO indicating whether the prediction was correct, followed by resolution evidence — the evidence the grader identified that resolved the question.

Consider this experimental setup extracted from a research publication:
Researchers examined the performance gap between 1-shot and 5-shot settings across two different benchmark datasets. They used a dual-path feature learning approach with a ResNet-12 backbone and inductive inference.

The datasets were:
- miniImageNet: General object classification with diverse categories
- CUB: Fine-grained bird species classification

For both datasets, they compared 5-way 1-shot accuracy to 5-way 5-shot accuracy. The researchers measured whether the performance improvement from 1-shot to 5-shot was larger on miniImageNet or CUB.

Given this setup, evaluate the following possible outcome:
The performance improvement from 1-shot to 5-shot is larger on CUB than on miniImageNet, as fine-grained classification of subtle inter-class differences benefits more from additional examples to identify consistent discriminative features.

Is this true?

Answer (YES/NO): NO